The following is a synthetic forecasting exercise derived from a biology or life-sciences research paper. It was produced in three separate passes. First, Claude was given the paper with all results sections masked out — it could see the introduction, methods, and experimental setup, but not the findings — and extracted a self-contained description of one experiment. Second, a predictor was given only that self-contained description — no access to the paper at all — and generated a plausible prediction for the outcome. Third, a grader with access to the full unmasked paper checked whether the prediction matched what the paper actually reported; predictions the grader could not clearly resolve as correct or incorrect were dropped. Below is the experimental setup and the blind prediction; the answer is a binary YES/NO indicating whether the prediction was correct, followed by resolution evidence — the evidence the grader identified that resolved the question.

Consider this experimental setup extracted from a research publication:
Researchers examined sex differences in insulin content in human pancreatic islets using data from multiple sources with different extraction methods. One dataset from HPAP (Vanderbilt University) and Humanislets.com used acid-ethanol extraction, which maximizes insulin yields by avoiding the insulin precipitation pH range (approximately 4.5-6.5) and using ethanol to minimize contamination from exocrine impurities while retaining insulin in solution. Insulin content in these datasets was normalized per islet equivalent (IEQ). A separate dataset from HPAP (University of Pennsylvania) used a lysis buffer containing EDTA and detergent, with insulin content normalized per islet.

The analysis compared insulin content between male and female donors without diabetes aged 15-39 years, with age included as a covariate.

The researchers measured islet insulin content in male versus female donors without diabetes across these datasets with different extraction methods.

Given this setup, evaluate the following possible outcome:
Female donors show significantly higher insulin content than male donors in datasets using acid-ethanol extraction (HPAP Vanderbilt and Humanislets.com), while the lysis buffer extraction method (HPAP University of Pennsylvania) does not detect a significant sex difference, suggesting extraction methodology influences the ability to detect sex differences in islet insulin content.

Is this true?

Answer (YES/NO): NO